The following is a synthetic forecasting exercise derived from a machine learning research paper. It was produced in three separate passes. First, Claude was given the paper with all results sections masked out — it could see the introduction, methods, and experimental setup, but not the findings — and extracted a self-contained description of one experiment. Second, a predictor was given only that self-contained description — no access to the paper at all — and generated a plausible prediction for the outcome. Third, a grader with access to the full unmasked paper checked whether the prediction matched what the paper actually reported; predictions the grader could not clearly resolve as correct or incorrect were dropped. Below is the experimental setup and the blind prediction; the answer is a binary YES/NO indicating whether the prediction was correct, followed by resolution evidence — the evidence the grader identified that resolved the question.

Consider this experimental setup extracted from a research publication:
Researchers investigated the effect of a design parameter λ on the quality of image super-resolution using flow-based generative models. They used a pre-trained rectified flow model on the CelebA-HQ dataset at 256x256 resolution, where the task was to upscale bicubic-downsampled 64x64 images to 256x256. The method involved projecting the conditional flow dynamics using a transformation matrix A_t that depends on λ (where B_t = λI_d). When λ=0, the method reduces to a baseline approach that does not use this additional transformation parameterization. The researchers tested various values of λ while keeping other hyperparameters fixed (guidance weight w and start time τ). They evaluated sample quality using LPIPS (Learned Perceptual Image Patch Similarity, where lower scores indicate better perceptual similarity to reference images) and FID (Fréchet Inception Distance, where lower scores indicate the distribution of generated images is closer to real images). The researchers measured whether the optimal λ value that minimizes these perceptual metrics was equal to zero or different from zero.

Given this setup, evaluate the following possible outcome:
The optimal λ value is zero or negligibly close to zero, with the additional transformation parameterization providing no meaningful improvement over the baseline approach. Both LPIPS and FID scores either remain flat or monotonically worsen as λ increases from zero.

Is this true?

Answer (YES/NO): NO